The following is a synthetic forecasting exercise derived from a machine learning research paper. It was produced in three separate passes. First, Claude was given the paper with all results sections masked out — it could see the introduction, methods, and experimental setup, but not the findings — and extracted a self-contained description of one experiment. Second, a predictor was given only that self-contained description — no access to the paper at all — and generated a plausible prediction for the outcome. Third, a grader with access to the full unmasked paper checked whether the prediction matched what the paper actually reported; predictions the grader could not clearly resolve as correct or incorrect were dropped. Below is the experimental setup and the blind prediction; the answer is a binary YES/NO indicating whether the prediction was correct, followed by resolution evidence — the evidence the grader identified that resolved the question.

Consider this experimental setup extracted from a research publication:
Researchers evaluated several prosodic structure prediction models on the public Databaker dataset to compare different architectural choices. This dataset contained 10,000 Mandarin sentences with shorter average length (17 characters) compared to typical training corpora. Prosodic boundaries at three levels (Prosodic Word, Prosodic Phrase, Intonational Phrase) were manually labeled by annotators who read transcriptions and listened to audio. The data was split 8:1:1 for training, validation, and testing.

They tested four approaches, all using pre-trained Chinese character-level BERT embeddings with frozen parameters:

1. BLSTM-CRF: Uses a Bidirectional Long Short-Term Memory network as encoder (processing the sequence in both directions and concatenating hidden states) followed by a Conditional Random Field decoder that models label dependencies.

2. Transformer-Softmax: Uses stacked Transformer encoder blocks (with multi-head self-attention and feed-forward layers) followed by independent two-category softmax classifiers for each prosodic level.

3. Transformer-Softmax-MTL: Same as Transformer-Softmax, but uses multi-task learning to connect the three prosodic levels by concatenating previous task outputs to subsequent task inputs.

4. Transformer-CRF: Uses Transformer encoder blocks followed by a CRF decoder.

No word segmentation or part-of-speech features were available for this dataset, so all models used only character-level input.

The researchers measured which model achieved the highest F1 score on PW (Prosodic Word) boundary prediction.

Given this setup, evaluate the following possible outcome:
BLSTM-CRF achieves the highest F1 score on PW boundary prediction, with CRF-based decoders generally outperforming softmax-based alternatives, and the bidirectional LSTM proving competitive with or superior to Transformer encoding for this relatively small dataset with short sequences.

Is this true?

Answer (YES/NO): NO